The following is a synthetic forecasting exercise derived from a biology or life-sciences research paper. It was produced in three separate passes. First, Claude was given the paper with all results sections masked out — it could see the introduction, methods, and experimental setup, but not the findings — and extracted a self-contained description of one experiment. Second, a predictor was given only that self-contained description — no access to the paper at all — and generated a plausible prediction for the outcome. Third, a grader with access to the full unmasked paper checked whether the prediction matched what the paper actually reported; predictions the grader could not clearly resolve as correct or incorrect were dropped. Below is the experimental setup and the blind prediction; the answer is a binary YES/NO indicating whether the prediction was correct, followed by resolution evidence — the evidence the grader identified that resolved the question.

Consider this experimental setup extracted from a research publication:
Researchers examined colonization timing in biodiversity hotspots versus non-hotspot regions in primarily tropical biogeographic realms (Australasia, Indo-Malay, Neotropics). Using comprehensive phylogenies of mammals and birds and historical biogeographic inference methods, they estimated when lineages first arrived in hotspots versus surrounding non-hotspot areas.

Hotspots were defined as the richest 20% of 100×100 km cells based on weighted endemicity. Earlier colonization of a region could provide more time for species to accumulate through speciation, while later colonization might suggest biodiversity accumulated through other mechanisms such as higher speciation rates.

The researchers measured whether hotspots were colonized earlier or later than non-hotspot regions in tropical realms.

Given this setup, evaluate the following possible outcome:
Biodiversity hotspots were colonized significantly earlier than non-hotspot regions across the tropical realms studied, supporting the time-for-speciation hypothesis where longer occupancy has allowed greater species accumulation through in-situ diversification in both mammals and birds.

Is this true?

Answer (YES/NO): NO